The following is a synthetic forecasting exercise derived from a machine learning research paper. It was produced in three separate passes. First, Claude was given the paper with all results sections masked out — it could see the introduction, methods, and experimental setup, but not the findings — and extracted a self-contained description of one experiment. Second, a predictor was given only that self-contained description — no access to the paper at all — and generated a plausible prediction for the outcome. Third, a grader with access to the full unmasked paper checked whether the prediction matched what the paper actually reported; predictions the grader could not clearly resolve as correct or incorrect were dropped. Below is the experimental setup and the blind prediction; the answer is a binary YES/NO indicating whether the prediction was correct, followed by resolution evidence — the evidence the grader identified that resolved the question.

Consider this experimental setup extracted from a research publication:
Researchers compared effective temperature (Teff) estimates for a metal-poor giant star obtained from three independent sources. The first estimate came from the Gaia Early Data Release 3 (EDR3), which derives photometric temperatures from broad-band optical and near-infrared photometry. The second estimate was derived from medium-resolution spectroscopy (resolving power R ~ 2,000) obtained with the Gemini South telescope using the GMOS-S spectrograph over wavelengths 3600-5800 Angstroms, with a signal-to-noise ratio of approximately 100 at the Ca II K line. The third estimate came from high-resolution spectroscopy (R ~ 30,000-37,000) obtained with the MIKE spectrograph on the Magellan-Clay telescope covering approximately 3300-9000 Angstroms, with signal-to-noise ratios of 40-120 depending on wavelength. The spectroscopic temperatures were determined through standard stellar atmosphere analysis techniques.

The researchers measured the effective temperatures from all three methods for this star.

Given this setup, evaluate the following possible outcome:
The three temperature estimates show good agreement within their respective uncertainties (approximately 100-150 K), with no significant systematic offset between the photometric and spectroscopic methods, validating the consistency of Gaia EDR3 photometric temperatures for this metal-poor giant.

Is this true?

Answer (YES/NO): NO